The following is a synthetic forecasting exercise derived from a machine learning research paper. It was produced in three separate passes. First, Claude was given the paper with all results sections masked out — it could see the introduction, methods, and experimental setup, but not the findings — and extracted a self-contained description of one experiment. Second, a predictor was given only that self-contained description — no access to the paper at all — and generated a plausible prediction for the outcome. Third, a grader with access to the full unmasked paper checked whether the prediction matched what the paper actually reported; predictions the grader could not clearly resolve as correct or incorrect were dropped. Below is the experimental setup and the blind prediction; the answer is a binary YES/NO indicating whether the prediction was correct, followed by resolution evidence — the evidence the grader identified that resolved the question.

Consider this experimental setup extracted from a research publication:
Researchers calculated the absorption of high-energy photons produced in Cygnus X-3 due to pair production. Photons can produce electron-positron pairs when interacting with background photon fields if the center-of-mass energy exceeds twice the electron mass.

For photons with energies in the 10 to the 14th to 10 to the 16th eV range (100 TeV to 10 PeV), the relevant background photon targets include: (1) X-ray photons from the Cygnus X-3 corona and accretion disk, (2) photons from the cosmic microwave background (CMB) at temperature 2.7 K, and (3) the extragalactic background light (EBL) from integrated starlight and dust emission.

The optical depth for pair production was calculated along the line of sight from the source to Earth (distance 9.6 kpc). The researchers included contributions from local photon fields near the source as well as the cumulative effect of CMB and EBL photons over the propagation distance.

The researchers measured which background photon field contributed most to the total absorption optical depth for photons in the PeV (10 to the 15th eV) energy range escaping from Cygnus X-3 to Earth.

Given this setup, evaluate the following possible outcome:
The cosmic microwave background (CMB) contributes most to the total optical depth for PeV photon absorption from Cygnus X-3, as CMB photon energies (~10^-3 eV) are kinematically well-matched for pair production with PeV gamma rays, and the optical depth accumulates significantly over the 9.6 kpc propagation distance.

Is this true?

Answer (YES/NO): YES